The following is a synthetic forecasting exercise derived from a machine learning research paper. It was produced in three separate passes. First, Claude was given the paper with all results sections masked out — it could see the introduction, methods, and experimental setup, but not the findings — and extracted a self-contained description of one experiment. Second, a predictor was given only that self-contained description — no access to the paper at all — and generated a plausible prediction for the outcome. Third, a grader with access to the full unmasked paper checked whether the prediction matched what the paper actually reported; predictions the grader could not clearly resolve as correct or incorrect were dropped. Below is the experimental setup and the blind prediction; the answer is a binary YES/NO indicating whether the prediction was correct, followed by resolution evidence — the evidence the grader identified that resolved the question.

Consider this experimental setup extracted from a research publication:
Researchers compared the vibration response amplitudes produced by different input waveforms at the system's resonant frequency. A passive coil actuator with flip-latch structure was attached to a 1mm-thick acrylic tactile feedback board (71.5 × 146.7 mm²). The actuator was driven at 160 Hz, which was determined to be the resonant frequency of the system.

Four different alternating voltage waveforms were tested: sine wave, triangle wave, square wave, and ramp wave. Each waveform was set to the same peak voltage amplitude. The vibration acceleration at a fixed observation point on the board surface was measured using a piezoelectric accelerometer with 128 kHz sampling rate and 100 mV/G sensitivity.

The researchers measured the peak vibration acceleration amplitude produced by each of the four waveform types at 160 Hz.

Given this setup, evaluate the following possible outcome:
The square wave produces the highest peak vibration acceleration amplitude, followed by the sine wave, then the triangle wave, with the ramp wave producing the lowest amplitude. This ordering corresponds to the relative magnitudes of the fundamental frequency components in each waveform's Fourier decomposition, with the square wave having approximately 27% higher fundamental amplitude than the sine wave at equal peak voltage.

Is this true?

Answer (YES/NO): NO